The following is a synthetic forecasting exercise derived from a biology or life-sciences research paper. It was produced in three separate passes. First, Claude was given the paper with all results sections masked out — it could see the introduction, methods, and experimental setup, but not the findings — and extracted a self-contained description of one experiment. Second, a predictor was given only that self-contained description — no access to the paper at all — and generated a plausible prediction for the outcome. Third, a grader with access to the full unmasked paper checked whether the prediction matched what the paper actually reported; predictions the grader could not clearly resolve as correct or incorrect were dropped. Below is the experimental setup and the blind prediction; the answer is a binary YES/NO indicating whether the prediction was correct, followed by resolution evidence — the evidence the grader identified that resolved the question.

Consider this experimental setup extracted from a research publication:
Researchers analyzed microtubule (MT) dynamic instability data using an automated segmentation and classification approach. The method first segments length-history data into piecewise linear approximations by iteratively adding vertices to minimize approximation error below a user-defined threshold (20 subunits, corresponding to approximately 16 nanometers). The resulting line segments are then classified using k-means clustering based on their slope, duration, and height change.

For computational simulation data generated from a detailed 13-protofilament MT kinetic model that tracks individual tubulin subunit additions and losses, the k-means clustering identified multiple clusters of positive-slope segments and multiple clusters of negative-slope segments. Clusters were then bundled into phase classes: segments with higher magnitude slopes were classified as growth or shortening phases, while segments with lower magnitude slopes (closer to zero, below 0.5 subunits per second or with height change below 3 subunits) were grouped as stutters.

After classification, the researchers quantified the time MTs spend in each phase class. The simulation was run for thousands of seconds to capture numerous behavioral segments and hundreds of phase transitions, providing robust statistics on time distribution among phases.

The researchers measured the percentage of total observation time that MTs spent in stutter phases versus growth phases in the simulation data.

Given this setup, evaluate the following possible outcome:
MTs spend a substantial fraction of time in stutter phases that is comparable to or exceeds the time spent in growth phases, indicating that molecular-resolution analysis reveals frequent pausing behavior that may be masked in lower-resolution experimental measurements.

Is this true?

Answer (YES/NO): NO